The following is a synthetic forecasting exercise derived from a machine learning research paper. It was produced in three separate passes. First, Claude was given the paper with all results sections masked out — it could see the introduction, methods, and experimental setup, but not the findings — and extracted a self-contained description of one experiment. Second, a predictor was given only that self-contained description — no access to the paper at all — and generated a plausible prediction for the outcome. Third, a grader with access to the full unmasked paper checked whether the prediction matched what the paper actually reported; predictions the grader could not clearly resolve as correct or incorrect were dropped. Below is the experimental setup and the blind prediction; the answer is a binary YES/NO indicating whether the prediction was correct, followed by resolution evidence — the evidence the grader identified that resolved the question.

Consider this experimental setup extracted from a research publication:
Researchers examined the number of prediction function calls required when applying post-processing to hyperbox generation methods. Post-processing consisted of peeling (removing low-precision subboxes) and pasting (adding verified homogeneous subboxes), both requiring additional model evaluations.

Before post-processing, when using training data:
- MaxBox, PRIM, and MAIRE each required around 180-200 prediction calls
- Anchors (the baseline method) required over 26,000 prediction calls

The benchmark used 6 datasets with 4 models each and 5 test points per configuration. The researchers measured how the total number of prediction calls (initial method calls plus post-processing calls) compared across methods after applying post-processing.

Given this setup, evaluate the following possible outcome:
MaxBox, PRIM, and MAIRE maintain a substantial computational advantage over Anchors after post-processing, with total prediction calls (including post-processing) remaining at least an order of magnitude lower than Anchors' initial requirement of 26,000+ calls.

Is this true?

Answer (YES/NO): NO